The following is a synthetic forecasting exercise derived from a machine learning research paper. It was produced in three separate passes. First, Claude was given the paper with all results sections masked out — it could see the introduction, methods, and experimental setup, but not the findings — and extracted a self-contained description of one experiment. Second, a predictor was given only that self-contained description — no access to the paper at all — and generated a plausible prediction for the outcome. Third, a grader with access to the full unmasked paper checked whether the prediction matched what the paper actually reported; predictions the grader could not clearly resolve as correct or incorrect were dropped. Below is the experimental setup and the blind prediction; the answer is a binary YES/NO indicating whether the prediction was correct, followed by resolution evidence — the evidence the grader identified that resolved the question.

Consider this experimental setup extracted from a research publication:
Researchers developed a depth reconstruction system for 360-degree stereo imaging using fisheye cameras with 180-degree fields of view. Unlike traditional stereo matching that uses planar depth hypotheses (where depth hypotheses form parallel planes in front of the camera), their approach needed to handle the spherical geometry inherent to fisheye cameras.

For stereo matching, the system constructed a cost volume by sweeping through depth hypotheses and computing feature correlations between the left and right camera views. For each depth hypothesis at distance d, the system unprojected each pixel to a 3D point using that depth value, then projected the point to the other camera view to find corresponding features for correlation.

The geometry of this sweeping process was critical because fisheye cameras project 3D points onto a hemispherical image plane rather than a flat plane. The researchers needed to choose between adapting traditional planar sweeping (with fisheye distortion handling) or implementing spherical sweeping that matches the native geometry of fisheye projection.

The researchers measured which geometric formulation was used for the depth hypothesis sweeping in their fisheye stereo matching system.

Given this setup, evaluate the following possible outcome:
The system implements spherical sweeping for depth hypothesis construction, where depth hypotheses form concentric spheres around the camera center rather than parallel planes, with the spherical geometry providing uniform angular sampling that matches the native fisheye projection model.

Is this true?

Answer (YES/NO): YES